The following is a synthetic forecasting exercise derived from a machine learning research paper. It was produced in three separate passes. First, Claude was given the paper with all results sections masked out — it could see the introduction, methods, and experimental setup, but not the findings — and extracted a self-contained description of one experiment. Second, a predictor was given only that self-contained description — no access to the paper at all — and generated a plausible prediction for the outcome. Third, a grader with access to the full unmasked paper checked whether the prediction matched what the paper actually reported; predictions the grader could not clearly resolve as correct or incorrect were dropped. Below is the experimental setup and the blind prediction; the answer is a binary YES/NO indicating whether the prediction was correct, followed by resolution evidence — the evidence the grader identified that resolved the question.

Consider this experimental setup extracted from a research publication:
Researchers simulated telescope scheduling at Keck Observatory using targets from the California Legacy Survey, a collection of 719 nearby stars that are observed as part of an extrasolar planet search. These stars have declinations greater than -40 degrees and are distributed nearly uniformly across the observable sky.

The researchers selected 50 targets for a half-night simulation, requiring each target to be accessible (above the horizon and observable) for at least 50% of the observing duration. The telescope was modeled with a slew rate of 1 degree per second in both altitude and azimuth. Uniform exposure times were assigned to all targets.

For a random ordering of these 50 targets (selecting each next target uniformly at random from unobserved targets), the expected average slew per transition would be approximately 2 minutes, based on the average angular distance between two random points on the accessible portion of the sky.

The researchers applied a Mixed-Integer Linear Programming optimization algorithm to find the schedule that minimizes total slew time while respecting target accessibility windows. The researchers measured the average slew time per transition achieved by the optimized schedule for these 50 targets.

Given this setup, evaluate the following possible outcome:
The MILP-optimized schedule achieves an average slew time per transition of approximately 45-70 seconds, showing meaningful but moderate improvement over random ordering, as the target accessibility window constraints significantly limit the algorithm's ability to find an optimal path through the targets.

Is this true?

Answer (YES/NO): NO